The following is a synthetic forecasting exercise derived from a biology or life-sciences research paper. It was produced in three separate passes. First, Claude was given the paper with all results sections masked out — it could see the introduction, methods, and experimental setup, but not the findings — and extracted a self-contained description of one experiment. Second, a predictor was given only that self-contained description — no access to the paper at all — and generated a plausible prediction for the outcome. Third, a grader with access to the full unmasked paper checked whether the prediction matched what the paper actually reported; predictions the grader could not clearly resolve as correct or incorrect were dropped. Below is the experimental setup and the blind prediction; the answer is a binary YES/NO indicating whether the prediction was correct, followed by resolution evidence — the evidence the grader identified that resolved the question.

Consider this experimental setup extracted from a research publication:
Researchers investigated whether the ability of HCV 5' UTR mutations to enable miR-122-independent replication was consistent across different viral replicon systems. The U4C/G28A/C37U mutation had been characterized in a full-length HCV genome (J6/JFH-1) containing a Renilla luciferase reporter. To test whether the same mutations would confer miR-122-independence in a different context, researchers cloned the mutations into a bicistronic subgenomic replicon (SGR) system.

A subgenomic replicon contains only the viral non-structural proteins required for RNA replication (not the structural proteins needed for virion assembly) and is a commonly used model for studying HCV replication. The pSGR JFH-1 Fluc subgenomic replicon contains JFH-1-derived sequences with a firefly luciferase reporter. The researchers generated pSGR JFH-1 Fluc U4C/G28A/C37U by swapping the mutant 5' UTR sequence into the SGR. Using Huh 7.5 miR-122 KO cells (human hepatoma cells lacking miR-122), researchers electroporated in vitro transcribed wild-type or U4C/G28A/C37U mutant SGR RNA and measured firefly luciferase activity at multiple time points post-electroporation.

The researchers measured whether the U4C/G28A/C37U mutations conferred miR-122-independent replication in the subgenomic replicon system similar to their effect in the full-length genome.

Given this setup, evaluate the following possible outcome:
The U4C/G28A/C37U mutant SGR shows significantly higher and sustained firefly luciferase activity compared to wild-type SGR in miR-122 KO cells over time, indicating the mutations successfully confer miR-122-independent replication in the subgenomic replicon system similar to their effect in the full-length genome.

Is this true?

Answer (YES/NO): YES